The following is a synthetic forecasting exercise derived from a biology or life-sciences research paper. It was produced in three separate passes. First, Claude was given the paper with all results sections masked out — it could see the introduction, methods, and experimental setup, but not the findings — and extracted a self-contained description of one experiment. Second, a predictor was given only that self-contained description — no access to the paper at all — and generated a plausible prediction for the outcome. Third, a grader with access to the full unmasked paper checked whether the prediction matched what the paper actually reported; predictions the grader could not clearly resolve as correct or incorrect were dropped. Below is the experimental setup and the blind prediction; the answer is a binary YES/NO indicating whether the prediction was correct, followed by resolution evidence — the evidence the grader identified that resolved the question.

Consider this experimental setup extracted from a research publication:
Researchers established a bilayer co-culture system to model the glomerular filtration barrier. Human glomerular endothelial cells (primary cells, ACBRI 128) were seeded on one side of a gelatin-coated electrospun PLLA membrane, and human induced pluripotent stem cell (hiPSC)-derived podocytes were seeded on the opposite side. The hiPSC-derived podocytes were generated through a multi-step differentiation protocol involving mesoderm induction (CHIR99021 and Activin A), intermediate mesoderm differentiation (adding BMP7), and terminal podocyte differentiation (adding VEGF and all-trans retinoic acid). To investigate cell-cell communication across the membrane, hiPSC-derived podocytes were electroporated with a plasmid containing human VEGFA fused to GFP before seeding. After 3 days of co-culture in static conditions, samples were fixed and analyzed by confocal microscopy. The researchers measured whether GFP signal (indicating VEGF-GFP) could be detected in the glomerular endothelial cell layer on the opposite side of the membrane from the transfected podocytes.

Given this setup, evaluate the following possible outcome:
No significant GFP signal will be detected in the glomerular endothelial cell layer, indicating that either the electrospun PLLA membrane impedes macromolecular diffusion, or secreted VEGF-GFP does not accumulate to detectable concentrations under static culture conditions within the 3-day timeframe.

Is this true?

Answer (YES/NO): NO